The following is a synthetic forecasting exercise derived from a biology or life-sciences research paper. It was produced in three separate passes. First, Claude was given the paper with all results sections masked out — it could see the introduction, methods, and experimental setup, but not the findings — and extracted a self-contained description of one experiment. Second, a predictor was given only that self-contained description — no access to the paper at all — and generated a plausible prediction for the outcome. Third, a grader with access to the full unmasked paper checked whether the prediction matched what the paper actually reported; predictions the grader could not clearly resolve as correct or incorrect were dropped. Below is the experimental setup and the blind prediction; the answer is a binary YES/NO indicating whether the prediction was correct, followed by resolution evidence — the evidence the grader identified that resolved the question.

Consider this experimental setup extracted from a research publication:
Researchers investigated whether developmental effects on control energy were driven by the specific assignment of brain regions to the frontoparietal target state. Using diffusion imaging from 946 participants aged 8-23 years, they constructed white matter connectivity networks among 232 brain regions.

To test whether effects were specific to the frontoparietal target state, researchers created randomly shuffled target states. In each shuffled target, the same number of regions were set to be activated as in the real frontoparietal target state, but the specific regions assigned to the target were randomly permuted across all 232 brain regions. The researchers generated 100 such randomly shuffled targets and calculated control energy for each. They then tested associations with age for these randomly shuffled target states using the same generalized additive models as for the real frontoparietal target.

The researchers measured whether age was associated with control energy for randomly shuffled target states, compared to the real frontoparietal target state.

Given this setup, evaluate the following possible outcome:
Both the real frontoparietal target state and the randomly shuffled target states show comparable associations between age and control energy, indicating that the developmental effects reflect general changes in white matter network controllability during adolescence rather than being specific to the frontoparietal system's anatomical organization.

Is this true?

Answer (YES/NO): NO